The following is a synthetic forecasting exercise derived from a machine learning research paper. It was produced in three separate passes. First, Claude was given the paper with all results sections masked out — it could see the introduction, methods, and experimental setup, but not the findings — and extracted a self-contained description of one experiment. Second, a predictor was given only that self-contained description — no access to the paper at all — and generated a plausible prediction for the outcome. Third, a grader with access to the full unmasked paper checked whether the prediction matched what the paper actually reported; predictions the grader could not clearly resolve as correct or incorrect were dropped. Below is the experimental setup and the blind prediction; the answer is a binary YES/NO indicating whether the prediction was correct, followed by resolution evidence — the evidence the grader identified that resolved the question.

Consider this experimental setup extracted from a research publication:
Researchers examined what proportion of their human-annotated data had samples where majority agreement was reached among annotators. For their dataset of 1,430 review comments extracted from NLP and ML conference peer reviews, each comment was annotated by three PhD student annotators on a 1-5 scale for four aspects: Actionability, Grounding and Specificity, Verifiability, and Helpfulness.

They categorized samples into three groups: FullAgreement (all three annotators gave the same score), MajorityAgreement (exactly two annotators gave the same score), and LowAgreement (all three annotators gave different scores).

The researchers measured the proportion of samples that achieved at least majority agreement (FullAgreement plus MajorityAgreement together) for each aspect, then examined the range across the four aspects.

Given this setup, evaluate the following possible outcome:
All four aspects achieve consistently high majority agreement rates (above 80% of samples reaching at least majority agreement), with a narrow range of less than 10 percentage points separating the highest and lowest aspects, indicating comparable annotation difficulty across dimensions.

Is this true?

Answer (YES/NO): NO